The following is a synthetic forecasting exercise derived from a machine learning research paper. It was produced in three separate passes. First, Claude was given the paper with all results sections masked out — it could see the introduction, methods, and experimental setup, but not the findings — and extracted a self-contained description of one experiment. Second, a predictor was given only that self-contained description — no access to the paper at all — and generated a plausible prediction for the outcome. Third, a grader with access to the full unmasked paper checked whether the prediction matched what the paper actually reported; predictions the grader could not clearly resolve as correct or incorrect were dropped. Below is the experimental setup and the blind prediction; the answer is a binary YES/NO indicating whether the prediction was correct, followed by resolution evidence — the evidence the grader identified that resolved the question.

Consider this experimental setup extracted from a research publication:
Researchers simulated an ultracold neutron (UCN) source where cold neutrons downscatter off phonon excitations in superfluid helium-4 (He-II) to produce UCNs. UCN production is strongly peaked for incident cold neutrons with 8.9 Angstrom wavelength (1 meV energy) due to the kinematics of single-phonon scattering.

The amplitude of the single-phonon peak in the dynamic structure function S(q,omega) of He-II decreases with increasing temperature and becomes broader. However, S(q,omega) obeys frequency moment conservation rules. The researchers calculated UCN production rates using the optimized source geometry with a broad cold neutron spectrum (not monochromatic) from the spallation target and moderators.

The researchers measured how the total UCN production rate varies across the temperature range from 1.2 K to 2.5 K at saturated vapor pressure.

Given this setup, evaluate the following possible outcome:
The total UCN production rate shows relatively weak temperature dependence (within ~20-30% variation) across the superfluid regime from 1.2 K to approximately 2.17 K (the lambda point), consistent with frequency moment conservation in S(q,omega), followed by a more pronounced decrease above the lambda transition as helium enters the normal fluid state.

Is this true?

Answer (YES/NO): NO